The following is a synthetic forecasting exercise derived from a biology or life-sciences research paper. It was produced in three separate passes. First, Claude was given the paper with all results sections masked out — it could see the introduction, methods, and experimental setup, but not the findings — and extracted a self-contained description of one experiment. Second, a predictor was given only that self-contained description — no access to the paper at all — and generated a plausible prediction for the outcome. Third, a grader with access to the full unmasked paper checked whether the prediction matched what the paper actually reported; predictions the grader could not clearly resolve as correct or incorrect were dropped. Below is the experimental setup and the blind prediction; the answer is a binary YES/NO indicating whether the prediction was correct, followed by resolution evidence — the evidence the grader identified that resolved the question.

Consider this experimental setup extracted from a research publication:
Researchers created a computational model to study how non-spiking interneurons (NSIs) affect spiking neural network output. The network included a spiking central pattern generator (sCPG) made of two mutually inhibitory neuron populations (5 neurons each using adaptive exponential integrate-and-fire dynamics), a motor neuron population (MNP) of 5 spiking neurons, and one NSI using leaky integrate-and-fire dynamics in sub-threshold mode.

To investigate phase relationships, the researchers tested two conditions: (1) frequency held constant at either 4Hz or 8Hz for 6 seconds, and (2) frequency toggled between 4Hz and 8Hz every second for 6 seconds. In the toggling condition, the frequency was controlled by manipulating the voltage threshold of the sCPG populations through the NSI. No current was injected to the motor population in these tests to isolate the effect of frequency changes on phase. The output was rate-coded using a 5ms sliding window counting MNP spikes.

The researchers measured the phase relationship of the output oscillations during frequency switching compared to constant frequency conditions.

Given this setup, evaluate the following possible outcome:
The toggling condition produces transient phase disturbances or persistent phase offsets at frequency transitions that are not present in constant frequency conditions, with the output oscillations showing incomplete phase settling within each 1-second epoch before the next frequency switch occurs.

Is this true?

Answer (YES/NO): YES